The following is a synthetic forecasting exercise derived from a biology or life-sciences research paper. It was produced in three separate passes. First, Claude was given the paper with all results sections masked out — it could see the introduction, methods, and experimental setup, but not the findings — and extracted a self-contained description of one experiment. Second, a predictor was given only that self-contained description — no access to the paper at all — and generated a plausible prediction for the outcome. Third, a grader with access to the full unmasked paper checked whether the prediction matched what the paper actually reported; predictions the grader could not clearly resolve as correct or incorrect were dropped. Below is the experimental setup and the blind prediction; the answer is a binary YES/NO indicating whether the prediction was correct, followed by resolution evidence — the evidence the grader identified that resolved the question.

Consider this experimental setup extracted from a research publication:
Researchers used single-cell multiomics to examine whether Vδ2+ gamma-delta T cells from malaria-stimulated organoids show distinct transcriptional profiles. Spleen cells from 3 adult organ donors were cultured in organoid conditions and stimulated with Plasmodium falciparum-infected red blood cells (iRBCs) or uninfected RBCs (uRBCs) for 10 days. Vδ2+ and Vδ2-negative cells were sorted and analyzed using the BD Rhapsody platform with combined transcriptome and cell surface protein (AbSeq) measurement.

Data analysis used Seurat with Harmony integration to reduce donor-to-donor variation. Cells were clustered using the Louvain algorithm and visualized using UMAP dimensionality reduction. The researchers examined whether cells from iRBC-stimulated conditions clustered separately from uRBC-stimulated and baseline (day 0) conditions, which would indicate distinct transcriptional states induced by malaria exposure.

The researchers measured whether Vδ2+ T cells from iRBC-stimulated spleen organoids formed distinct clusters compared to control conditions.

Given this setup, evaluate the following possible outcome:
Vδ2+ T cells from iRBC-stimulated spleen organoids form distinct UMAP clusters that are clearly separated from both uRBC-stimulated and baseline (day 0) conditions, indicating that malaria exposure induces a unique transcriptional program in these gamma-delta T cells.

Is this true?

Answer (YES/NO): YES